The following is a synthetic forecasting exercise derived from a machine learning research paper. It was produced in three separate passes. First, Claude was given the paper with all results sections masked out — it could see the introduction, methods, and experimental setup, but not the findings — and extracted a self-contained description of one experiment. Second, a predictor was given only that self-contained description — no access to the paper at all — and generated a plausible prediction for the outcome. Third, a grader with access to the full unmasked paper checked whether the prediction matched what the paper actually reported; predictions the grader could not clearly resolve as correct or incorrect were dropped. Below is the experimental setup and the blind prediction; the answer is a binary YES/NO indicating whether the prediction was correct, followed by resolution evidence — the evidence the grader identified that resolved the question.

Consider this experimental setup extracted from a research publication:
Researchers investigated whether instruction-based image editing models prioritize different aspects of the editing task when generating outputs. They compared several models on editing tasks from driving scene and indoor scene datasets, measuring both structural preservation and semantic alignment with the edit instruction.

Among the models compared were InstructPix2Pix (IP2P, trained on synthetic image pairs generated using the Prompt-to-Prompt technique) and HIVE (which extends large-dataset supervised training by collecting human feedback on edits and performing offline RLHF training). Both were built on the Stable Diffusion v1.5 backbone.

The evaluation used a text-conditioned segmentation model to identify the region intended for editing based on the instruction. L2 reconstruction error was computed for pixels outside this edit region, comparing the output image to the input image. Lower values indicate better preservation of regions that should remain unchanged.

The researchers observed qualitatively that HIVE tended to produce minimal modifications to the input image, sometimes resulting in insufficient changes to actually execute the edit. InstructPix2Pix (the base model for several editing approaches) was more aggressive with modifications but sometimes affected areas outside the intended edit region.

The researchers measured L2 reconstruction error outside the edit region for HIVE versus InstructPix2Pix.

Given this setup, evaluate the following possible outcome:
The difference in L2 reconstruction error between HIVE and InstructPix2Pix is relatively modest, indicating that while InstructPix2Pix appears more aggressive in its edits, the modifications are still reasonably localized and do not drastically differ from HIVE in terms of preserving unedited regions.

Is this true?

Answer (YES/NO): NO